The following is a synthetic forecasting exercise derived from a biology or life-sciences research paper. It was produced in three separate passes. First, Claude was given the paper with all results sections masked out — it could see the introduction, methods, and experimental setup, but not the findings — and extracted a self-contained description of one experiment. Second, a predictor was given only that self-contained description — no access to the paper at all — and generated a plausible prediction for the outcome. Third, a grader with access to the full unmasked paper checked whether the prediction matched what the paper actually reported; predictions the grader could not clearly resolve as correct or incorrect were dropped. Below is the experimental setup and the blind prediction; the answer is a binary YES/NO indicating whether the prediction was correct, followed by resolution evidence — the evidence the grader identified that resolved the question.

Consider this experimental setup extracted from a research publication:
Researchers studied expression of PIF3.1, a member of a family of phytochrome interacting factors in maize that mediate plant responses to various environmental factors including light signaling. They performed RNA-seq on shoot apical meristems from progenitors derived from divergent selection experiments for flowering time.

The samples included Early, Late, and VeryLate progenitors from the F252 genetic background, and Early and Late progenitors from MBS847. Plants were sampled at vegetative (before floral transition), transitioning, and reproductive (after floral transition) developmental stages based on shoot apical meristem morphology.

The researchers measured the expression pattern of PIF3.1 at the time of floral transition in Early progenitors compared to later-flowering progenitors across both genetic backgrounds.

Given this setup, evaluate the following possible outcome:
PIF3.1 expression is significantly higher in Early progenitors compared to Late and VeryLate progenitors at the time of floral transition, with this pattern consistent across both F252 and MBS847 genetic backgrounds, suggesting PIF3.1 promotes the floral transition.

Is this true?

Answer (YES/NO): NO